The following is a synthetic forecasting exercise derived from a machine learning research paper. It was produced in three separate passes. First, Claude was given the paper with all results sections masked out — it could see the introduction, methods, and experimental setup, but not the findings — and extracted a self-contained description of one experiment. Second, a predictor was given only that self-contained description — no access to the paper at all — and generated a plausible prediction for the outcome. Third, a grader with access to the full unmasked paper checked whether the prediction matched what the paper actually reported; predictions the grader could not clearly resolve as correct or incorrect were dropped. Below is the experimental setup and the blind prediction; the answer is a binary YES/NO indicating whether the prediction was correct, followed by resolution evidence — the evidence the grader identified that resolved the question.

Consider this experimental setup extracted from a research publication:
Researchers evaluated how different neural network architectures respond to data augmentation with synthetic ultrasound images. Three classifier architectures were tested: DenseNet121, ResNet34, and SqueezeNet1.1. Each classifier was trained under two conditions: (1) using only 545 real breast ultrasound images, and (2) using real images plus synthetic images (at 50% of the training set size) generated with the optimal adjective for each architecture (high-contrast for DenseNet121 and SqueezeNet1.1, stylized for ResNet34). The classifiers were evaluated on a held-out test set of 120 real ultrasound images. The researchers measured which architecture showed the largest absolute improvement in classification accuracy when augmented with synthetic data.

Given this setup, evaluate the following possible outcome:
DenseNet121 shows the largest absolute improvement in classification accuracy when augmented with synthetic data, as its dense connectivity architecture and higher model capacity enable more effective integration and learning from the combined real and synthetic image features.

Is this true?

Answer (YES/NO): NO